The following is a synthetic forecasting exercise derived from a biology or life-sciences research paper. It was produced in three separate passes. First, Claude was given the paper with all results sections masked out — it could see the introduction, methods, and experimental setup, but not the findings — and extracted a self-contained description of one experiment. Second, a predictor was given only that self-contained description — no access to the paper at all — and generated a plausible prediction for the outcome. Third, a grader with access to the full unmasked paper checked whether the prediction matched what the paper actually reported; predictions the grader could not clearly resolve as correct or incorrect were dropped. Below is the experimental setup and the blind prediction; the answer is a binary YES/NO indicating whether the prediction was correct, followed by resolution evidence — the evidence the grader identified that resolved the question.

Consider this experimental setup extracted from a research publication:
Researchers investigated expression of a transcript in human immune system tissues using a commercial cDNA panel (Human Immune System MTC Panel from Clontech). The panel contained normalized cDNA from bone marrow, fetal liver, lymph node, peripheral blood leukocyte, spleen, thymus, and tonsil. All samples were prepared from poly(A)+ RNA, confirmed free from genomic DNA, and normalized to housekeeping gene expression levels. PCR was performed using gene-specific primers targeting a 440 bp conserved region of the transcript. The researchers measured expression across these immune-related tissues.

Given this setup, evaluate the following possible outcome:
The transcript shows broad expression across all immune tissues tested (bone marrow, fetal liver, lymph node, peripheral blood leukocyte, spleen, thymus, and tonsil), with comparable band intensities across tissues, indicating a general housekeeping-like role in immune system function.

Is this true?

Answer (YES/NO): NO